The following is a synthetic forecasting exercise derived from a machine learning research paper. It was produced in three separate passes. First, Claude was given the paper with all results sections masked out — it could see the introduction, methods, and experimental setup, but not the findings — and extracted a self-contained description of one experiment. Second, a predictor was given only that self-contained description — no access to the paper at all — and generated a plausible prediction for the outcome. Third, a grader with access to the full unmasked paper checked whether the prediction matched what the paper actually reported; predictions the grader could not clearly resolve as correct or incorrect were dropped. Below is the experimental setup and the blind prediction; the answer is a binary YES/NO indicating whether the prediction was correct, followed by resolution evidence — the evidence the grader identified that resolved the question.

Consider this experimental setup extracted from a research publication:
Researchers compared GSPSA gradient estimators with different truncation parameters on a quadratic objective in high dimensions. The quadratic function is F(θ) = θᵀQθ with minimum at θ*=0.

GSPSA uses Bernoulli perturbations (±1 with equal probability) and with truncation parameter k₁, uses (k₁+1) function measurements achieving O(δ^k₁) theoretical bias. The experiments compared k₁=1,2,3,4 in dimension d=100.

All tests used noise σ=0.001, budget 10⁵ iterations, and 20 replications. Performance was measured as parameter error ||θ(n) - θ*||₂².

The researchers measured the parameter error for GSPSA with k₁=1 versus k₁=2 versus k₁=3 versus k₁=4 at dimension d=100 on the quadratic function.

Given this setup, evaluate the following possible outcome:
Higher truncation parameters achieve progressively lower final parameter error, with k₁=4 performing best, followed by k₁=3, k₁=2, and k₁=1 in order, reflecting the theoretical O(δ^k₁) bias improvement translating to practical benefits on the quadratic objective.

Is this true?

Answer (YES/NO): NO